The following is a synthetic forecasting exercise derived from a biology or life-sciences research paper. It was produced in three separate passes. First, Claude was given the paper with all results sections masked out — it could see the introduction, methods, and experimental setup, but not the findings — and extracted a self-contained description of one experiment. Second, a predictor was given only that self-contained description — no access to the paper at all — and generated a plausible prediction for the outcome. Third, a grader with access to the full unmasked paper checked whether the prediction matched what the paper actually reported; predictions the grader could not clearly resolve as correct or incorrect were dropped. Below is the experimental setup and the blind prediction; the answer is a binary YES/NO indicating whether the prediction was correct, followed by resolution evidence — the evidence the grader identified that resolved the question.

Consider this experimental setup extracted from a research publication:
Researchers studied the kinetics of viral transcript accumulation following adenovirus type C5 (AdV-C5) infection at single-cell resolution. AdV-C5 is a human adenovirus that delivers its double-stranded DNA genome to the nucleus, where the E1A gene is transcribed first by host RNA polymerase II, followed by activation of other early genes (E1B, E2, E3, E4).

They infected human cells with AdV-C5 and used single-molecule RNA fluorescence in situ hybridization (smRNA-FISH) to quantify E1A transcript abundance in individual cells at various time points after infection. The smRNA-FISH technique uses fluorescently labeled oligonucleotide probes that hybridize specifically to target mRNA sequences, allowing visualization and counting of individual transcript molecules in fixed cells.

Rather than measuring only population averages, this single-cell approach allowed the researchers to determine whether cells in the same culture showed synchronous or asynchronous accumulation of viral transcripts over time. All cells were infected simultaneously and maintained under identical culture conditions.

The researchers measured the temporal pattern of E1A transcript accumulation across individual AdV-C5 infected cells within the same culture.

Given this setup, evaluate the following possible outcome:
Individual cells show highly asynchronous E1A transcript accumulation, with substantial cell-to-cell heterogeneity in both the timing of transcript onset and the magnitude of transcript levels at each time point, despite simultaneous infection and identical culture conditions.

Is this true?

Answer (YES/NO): YES